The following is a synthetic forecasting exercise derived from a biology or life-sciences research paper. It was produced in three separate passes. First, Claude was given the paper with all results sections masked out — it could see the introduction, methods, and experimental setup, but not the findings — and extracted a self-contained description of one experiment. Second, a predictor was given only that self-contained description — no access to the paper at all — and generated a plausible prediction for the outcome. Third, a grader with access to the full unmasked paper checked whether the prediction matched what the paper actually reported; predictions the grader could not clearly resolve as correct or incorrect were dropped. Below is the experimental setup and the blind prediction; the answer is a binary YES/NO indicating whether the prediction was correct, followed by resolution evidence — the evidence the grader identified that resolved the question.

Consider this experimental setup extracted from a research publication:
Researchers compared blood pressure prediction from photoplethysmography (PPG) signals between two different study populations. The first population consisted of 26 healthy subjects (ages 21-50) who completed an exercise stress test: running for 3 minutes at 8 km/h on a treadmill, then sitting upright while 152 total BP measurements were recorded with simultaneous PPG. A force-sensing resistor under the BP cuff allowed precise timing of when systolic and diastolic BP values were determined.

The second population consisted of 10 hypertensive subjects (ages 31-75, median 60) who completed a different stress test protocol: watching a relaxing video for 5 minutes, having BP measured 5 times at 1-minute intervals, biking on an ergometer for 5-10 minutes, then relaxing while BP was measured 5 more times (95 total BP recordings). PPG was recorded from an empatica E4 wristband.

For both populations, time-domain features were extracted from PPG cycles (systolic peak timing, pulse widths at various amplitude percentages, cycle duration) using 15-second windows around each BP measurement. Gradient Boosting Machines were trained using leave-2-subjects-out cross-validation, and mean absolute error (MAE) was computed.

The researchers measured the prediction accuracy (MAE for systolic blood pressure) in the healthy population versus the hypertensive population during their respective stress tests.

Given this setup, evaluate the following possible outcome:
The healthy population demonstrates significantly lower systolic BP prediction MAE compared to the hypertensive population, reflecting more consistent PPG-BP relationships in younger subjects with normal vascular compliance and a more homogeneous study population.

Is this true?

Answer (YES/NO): NO